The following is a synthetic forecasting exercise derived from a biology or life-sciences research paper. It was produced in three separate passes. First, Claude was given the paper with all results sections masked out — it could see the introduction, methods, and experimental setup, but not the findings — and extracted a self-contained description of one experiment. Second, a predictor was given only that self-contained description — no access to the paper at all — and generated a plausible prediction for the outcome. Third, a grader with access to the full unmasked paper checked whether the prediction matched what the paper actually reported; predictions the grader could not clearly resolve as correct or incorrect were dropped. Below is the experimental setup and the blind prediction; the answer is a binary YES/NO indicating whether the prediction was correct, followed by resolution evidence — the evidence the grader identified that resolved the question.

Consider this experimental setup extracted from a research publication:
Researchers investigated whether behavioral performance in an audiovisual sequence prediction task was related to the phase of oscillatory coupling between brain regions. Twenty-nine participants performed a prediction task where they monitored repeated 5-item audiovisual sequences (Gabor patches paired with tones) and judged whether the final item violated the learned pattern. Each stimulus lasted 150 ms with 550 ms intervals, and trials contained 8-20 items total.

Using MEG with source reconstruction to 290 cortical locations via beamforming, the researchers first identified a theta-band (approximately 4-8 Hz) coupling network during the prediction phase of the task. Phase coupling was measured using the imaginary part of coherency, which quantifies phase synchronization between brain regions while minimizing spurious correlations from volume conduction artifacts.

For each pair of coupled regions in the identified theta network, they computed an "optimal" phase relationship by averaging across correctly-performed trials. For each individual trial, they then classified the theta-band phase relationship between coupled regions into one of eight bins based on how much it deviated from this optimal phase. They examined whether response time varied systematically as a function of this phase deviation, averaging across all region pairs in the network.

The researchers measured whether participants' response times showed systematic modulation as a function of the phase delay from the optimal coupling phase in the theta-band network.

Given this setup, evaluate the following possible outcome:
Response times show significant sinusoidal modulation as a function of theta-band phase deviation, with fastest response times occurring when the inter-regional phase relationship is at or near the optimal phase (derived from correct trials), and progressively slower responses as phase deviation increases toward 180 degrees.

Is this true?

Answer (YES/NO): YES